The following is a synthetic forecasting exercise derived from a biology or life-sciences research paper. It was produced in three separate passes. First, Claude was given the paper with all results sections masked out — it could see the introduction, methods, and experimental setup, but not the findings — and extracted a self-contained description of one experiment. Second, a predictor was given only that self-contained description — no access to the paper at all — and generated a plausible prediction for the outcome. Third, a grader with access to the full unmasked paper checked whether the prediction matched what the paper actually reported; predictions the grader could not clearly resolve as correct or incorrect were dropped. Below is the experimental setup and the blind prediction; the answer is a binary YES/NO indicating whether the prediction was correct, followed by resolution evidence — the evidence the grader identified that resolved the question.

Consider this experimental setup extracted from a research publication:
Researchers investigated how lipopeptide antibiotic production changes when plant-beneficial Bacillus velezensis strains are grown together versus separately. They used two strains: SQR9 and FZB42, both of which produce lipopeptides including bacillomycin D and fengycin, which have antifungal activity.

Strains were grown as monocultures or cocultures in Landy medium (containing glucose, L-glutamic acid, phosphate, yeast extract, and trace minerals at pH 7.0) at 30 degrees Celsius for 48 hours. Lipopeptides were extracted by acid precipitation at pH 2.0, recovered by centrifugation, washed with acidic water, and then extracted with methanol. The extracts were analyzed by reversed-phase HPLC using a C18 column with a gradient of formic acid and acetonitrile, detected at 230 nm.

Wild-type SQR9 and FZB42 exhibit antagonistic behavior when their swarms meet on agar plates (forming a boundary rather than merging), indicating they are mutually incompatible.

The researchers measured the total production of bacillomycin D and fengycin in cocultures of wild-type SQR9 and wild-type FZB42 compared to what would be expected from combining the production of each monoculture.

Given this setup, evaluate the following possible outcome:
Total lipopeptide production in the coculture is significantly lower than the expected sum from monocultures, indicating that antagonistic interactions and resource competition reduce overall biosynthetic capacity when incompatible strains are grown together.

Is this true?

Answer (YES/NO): YES